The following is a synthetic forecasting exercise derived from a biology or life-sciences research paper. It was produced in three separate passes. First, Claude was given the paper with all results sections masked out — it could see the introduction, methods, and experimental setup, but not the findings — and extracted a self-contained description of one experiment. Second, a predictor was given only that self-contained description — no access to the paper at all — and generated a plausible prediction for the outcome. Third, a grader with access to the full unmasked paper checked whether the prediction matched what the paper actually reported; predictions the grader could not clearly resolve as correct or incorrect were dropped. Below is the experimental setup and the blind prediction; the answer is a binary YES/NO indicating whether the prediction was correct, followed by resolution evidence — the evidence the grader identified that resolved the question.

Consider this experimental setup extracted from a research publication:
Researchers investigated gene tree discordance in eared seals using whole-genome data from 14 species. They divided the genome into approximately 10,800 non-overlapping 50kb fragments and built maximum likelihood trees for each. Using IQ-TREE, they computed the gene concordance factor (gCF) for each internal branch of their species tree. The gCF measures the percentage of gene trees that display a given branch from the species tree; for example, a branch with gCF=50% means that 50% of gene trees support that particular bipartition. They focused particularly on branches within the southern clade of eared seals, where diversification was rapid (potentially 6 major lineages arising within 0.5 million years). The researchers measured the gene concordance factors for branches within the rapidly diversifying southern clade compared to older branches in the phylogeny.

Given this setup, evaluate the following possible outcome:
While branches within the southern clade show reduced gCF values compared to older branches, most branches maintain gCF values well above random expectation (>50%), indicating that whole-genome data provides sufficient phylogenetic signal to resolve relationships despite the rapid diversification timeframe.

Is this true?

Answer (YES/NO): NO